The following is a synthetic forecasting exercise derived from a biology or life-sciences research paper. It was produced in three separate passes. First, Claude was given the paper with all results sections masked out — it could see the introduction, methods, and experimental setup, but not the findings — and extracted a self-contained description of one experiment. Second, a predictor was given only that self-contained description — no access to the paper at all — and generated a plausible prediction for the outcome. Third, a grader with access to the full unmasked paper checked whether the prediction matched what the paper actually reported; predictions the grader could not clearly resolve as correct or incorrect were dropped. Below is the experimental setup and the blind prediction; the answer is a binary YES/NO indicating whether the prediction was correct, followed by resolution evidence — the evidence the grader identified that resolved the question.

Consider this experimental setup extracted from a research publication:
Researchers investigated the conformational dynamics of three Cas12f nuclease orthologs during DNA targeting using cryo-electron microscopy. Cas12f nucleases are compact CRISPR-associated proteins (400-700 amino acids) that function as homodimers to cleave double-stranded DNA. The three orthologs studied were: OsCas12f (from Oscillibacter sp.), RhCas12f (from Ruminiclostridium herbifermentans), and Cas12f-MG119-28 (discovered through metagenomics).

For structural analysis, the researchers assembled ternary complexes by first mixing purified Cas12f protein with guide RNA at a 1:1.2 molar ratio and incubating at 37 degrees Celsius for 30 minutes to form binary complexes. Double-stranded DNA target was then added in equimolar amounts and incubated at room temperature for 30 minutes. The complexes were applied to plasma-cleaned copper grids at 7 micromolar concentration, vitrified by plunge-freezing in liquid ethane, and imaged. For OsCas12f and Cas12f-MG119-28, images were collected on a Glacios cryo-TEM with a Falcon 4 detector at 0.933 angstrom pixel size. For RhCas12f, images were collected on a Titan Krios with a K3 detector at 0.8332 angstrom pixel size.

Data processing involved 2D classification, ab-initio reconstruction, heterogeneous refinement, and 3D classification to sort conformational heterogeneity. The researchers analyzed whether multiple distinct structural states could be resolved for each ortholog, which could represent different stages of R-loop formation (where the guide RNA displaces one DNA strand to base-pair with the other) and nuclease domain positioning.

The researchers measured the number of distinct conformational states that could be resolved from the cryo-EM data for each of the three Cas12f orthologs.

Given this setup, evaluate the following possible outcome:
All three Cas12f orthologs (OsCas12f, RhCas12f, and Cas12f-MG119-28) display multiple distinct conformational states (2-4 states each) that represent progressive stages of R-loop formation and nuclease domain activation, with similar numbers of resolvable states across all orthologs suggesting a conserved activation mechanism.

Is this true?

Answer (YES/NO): NO